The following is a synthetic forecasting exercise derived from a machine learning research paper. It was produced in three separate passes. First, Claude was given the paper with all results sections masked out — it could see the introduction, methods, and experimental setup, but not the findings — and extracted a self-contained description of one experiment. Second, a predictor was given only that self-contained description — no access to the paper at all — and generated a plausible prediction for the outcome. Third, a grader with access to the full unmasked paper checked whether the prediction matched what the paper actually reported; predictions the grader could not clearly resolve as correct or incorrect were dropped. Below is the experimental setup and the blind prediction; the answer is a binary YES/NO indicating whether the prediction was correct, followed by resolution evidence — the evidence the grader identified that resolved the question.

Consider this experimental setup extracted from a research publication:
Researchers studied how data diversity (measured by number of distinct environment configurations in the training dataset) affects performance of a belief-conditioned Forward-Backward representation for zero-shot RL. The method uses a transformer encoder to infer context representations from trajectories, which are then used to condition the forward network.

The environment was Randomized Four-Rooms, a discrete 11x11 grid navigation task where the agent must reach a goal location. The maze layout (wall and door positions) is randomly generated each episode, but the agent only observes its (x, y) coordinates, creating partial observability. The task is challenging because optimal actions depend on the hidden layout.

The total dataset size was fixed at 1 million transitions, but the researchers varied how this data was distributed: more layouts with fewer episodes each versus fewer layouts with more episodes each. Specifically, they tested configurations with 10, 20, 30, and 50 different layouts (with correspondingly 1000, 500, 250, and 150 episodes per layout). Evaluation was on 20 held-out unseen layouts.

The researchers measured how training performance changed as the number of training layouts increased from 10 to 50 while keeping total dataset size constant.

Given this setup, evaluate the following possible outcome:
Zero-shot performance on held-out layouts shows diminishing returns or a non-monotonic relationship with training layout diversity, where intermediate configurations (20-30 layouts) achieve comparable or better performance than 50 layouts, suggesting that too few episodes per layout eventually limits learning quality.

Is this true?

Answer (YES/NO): YES